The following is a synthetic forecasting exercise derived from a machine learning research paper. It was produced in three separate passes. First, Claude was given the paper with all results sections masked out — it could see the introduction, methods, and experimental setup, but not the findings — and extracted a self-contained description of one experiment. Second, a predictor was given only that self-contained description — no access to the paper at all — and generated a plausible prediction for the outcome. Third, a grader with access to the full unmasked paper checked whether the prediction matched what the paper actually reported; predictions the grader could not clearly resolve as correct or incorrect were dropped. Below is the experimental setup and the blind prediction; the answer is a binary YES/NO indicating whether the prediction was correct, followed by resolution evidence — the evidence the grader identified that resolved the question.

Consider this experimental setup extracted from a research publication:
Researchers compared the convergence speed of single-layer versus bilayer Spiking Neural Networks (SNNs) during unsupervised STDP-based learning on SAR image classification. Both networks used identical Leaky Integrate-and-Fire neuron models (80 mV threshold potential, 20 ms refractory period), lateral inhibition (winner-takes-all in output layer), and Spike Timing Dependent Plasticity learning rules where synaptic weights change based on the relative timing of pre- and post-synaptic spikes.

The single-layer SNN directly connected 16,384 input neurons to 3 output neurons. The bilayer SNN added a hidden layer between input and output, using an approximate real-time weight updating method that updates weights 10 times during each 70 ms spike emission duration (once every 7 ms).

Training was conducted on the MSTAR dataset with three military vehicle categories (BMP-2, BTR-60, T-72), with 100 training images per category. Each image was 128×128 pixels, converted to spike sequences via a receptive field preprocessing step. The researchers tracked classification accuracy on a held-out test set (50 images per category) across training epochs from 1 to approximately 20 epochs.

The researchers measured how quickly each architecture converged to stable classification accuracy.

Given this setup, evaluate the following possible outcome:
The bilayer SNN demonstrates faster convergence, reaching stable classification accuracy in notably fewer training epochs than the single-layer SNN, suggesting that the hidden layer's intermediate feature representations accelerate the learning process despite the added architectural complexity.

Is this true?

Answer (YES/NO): YES